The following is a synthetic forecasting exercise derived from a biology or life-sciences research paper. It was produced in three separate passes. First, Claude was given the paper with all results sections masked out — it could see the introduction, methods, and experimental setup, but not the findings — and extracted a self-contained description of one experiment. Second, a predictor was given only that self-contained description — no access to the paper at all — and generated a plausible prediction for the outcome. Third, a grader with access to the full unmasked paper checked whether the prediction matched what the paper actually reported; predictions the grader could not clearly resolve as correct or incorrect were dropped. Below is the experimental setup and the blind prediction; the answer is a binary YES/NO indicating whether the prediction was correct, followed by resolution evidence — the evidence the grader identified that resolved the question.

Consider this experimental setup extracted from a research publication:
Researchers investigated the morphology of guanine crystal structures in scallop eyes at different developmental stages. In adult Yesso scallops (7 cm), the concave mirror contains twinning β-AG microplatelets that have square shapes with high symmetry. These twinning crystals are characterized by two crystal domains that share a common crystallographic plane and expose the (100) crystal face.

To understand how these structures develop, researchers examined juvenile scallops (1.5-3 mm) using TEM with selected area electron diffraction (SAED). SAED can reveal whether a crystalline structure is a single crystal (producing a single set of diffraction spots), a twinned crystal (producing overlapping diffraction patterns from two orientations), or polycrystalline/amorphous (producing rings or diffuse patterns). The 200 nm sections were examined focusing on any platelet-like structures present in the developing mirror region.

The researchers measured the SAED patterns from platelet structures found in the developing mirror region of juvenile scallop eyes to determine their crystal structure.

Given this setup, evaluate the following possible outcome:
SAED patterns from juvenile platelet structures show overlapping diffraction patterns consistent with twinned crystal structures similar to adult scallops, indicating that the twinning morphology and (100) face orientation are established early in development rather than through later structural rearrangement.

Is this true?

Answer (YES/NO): NO